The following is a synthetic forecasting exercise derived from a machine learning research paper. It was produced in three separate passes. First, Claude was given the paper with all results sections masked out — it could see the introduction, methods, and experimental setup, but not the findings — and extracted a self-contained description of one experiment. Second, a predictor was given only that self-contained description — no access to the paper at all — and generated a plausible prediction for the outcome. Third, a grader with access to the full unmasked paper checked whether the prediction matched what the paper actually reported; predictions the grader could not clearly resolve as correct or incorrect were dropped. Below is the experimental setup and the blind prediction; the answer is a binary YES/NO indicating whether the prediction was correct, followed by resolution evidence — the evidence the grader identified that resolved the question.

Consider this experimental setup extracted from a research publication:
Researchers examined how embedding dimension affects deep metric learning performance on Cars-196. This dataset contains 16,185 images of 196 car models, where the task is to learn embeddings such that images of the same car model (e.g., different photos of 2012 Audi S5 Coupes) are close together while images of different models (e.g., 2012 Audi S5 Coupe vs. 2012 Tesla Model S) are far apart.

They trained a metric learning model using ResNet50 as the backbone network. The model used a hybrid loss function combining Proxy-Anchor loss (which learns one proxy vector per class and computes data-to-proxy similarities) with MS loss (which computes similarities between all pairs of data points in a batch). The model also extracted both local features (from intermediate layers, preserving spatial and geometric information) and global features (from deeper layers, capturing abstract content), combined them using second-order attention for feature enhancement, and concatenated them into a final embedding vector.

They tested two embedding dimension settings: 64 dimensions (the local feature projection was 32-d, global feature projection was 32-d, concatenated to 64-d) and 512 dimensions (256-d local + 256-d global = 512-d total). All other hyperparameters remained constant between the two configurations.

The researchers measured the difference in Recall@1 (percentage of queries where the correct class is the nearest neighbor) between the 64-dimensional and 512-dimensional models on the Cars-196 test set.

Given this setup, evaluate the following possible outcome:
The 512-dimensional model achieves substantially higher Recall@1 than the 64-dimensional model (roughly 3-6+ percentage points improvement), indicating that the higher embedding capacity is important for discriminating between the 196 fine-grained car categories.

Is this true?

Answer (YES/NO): YES